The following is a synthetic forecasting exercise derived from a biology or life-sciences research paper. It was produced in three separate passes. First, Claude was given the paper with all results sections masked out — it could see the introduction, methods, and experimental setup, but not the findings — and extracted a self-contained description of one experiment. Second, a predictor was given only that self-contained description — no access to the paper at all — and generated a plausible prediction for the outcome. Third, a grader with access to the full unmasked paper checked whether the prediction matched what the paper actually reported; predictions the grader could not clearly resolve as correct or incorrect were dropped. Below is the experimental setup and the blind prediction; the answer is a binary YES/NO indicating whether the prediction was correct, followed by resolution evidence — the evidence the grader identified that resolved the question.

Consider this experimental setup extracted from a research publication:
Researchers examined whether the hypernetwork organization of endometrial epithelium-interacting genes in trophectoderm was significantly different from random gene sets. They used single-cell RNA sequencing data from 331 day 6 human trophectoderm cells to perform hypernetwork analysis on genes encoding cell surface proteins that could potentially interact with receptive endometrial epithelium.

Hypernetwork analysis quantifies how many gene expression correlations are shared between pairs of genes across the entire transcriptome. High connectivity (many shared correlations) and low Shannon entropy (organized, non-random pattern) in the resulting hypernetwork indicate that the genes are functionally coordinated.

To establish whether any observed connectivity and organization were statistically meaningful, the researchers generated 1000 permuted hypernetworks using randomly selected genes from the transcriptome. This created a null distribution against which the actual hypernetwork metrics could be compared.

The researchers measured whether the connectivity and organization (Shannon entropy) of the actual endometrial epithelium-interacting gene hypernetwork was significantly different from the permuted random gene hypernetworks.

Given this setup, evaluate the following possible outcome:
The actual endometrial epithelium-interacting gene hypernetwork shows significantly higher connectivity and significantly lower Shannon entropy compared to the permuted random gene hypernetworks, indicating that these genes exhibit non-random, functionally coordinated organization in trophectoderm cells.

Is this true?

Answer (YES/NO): NO